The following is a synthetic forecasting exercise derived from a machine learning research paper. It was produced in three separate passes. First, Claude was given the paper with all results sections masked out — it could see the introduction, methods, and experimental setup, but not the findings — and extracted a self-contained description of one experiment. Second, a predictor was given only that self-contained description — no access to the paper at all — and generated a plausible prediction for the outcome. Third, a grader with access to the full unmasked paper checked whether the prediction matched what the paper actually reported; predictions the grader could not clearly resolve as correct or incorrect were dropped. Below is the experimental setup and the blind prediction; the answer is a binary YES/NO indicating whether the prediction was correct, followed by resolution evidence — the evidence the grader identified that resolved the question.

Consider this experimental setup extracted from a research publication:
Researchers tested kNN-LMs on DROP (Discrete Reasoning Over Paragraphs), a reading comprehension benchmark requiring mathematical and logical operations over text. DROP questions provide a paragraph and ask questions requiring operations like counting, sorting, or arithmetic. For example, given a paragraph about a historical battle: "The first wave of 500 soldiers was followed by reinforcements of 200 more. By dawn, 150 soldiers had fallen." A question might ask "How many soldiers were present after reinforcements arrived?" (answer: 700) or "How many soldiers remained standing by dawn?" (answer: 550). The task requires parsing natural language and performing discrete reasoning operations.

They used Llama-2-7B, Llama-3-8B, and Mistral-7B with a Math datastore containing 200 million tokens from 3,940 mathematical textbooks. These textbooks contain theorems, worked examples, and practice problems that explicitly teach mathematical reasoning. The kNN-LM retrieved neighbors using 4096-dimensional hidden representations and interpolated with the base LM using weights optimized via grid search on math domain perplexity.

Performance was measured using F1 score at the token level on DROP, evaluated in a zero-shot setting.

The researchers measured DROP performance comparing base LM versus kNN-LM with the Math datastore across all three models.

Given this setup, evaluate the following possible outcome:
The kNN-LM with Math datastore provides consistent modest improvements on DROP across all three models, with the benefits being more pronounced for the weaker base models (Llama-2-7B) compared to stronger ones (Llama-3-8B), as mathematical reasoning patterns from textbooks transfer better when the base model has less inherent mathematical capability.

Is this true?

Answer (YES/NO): NO